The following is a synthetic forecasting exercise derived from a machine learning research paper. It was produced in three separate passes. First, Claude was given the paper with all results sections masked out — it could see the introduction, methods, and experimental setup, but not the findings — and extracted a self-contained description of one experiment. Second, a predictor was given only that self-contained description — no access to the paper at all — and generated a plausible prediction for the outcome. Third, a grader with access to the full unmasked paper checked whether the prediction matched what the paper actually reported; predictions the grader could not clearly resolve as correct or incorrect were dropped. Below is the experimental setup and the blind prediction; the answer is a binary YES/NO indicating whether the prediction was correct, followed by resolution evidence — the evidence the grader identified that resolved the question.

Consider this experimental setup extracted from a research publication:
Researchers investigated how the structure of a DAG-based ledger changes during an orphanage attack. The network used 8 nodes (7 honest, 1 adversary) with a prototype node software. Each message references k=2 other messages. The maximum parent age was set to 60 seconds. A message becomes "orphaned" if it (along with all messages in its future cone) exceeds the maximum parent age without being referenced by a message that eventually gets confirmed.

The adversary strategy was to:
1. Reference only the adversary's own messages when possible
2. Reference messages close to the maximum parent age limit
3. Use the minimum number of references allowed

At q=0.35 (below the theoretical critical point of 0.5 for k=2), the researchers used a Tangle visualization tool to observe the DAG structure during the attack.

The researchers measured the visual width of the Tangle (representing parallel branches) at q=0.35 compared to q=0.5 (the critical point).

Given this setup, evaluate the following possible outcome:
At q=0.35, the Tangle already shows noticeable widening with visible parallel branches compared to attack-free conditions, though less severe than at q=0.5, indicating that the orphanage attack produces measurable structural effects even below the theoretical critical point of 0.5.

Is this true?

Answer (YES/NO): NO